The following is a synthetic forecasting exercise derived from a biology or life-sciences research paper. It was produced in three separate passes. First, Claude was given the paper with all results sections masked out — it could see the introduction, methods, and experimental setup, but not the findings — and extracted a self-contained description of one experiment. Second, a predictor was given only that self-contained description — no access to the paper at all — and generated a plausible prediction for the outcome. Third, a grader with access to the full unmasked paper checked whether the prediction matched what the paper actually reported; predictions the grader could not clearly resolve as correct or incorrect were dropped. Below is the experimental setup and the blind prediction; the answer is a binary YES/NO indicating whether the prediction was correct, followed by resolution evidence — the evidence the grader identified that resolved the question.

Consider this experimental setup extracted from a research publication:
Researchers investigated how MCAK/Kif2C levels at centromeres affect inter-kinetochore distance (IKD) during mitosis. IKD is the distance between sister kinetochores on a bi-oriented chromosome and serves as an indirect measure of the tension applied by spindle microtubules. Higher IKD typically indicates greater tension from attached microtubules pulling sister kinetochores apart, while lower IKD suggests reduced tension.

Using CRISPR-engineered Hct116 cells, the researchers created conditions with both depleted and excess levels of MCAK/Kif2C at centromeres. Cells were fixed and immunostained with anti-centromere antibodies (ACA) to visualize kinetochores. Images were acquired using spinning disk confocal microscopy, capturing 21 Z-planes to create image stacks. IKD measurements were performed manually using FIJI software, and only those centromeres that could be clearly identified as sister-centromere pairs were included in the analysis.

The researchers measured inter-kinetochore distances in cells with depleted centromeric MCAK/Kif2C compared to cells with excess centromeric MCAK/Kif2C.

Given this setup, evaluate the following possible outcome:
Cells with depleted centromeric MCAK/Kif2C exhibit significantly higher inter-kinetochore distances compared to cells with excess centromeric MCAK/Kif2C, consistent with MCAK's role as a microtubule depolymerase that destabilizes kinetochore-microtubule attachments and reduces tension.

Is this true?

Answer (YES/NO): NO